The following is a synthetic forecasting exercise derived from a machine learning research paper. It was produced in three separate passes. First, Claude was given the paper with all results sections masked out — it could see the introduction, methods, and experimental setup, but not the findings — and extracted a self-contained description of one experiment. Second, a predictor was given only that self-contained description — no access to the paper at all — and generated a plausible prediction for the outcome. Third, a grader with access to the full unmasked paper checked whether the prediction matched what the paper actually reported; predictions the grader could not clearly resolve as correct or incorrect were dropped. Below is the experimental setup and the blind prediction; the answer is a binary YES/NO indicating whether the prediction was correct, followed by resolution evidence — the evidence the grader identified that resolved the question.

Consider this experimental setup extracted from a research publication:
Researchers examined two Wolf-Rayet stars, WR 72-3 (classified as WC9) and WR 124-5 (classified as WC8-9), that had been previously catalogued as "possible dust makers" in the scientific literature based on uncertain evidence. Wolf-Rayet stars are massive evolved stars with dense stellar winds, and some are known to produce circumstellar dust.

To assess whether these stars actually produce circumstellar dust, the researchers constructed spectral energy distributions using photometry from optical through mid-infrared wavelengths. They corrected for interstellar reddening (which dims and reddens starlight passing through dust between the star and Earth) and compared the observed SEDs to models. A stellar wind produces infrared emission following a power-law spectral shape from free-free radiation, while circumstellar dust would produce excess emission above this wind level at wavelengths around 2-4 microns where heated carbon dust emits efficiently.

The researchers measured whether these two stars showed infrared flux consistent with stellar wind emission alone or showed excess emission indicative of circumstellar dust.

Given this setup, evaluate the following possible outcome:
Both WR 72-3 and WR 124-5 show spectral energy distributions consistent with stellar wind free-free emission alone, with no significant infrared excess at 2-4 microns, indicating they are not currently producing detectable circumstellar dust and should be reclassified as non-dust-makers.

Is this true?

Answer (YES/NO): YES